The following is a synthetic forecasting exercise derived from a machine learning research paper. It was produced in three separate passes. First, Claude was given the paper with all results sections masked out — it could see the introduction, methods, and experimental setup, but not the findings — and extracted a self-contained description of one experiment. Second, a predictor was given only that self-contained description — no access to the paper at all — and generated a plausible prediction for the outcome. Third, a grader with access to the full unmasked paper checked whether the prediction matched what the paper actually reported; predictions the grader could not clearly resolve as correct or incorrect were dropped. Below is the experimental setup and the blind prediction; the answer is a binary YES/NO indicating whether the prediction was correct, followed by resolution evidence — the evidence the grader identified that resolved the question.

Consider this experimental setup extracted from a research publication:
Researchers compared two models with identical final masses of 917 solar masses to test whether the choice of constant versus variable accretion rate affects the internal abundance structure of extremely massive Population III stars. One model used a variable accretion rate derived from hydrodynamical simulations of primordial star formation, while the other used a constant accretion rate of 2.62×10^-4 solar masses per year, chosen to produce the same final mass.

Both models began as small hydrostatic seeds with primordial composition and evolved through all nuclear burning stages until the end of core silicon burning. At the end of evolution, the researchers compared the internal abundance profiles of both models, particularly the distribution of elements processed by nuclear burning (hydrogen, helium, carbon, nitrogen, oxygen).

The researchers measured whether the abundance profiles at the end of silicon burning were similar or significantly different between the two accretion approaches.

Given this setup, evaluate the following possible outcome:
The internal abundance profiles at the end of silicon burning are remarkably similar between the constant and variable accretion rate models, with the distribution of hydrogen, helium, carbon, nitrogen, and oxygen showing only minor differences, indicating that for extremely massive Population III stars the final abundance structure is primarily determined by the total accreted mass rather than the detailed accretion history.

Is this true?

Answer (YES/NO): YES